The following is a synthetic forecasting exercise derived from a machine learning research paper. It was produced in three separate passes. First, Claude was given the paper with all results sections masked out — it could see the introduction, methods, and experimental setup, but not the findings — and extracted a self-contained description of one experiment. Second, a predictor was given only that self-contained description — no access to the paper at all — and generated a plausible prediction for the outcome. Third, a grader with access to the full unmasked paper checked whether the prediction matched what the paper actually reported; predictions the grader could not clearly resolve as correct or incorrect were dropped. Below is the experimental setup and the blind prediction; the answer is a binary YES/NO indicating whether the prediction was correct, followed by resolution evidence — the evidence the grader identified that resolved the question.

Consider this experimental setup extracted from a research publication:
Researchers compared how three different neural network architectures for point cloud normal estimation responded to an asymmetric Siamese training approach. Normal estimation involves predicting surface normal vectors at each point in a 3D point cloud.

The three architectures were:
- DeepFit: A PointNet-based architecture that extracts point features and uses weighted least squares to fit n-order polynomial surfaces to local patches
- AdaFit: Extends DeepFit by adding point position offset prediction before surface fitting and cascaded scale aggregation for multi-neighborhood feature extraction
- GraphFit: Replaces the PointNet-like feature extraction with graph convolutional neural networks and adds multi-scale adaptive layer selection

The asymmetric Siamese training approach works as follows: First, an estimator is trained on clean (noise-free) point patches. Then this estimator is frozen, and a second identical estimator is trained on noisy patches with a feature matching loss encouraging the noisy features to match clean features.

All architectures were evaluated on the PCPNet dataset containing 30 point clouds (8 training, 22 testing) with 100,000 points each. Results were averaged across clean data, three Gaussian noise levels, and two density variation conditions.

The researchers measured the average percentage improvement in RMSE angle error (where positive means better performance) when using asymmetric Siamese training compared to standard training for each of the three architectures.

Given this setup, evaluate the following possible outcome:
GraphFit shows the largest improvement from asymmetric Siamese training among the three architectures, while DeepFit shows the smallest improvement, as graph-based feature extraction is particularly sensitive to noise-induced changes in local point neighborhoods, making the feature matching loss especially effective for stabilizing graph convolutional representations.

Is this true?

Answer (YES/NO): NO